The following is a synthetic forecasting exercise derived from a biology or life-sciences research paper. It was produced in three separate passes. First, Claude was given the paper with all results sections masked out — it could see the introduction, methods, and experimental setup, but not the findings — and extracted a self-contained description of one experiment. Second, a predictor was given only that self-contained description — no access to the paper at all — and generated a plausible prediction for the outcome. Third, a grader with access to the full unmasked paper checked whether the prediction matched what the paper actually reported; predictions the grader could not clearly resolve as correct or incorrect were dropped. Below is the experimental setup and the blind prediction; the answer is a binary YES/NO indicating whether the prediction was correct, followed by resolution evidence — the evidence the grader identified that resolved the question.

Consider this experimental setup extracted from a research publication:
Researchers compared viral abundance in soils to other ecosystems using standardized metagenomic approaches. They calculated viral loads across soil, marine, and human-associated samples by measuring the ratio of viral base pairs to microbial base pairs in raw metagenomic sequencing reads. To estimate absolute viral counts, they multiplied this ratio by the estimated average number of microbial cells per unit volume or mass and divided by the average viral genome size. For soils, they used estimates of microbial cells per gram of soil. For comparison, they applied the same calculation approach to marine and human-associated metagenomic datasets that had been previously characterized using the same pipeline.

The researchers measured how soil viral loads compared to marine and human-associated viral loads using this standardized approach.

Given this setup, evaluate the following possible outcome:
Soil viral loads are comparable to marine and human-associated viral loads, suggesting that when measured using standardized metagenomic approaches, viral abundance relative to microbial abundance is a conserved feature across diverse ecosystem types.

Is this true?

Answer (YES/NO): NO